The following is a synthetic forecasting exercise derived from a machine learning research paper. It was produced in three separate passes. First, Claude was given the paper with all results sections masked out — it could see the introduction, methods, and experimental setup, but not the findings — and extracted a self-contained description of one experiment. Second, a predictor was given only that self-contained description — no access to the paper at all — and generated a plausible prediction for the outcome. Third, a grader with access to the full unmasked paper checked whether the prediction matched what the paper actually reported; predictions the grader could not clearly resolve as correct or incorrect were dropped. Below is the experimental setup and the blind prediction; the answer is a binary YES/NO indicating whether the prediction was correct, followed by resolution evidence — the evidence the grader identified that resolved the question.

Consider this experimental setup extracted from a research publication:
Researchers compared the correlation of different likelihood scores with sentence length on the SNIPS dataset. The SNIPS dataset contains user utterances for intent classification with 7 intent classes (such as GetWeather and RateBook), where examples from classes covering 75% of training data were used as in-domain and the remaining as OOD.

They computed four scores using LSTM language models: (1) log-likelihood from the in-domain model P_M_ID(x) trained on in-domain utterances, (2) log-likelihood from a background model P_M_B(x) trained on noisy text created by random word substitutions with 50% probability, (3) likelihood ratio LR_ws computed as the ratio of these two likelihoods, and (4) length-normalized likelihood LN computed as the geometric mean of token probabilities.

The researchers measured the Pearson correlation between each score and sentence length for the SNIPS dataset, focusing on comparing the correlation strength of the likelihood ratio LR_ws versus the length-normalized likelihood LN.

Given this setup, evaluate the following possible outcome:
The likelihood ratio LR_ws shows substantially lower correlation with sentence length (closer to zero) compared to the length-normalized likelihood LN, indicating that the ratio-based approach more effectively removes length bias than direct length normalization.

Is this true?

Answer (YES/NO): NO